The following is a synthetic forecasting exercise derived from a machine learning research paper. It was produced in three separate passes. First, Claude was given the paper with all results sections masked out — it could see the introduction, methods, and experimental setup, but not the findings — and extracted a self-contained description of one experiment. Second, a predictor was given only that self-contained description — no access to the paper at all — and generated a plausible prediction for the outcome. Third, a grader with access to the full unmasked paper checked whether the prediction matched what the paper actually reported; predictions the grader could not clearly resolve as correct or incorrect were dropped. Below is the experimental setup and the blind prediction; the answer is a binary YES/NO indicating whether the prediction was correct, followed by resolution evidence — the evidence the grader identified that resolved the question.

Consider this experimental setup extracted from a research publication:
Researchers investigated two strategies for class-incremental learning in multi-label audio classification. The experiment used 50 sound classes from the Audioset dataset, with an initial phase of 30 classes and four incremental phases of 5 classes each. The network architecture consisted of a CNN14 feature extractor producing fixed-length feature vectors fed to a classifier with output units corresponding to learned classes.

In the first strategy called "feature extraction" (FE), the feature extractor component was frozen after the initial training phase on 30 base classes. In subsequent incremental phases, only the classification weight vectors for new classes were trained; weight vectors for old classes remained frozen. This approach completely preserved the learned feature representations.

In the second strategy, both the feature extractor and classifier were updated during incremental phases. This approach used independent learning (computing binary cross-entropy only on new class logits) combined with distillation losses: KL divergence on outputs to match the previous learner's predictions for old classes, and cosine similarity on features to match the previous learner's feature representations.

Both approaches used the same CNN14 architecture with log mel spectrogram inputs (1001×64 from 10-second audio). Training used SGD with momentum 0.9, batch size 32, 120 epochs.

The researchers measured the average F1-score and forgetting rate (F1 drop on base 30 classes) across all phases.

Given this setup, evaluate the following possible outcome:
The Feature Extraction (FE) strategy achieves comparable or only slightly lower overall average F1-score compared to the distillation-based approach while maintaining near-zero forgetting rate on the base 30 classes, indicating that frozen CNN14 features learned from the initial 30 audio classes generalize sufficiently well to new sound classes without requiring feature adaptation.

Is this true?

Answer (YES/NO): NO